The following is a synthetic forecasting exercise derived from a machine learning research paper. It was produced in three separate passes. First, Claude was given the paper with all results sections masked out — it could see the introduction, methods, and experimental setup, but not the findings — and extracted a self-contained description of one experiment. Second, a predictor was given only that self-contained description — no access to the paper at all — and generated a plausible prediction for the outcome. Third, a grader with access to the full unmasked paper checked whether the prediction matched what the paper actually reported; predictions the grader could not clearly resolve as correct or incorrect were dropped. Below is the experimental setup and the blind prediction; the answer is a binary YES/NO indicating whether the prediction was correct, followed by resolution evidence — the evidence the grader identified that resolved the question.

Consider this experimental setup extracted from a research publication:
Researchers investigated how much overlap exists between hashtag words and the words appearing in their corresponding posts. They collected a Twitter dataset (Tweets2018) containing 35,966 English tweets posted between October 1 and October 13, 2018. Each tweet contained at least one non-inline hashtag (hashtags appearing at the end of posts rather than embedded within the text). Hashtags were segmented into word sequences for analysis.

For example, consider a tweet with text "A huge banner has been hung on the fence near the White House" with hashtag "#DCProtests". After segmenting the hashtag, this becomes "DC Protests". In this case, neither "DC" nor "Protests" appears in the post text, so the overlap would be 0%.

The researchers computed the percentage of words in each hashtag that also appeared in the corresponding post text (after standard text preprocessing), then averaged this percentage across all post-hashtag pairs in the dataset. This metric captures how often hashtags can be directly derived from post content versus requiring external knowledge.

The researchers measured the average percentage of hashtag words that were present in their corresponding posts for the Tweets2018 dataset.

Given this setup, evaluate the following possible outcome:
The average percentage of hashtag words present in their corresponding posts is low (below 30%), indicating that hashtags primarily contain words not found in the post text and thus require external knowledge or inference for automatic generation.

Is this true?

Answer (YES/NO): YES